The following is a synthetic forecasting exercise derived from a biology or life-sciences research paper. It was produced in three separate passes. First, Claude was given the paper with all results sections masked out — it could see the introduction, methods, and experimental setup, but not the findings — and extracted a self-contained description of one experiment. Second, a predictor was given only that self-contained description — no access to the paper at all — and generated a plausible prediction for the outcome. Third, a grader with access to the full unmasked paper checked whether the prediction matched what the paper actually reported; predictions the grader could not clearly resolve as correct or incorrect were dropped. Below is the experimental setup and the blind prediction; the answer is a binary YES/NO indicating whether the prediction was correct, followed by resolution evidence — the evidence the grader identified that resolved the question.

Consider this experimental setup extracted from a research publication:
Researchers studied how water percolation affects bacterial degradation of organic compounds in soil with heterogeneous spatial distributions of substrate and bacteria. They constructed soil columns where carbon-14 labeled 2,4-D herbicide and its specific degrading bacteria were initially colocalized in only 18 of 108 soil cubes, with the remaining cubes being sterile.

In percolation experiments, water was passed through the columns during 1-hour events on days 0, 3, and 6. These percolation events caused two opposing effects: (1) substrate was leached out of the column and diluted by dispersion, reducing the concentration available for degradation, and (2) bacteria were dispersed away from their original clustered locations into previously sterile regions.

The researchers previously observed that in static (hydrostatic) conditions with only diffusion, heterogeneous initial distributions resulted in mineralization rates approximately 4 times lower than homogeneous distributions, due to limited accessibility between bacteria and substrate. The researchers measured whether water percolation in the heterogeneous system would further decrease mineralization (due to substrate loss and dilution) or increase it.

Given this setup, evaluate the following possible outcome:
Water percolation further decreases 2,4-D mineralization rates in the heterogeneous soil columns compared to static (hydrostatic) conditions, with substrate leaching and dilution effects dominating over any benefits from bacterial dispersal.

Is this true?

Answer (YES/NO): NO